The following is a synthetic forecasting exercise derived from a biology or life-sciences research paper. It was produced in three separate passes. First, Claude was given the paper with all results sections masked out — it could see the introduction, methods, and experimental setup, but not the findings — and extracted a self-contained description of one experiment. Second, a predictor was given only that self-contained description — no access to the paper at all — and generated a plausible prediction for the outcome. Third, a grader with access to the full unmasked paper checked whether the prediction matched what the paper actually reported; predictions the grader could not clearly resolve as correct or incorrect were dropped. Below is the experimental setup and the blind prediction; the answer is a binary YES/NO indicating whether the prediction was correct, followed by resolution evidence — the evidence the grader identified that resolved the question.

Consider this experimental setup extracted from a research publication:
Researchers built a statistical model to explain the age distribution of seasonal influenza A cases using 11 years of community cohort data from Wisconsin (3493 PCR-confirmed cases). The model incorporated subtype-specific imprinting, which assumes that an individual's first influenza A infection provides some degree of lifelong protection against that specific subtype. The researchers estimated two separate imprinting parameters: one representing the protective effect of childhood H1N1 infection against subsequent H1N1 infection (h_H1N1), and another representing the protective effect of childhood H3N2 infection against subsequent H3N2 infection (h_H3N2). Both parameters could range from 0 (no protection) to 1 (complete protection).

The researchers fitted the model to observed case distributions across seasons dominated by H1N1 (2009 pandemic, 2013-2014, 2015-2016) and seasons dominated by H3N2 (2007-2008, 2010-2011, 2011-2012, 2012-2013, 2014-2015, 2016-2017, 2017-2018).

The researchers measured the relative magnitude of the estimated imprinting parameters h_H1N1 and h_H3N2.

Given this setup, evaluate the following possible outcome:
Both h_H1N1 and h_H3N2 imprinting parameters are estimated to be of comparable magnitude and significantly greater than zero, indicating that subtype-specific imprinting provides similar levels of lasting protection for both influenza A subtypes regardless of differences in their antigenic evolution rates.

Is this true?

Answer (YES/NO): NO